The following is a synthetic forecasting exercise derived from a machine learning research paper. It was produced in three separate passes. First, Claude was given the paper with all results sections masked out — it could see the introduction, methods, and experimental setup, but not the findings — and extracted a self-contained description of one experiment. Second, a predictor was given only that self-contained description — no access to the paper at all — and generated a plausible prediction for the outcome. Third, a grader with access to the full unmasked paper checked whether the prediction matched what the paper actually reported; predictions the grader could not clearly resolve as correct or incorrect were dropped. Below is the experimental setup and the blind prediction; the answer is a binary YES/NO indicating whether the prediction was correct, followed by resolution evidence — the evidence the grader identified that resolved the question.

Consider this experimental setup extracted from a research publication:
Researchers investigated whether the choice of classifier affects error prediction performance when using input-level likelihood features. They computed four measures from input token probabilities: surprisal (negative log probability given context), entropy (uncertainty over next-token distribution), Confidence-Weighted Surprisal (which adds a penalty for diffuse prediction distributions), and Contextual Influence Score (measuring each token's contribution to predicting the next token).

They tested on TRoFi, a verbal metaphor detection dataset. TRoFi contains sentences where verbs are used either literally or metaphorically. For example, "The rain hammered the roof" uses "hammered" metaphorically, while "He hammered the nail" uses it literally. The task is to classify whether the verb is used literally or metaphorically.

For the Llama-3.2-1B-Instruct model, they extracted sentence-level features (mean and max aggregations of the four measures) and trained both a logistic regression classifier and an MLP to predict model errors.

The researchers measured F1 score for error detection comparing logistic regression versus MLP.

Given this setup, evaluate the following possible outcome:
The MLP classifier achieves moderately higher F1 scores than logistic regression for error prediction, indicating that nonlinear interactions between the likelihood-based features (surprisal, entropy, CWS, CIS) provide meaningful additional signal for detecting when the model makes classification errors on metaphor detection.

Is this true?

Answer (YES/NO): NO